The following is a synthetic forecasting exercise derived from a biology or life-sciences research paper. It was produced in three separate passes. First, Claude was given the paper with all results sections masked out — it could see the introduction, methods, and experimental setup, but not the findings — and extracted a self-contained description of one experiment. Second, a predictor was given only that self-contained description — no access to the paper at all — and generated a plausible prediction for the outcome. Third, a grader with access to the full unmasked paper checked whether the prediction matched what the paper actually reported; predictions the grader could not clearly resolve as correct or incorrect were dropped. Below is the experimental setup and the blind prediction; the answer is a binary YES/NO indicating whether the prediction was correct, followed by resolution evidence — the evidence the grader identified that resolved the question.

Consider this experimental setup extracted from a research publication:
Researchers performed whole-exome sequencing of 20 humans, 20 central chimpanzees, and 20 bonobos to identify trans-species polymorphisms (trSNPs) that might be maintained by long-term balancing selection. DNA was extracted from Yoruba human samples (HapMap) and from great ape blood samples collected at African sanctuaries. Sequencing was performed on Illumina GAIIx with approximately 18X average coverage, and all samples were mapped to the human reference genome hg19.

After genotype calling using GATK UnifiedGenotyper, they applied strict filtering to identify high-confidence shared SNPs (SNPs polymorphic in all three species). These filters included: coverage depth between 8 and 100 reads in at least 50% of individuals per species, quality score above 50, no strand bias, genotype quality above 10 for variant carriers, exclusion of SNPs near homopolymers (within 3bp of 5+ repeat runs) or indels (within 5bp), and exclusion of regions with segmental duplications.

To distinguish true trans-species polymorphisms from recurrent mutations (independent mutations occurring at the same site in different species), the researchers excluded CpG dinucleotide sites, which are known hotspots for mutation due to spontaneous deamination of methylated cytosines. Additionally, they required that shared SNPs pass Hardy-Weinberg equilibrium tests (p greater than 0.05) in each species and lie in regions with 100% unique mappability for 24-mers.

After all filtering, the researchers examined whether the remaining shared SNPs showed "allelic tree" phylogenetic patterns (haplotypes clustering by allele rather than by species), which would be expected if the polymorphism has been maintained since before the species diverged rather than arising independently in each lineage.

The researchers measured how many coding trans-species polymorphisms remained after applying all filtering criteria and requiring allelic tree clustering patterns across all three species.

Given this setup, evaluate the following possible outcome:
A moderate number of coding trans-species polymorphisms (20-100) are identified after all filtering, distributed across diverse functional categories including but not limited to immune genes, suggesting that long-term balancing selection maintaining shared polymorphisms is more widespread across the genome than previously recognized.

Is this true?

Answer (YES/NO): NO